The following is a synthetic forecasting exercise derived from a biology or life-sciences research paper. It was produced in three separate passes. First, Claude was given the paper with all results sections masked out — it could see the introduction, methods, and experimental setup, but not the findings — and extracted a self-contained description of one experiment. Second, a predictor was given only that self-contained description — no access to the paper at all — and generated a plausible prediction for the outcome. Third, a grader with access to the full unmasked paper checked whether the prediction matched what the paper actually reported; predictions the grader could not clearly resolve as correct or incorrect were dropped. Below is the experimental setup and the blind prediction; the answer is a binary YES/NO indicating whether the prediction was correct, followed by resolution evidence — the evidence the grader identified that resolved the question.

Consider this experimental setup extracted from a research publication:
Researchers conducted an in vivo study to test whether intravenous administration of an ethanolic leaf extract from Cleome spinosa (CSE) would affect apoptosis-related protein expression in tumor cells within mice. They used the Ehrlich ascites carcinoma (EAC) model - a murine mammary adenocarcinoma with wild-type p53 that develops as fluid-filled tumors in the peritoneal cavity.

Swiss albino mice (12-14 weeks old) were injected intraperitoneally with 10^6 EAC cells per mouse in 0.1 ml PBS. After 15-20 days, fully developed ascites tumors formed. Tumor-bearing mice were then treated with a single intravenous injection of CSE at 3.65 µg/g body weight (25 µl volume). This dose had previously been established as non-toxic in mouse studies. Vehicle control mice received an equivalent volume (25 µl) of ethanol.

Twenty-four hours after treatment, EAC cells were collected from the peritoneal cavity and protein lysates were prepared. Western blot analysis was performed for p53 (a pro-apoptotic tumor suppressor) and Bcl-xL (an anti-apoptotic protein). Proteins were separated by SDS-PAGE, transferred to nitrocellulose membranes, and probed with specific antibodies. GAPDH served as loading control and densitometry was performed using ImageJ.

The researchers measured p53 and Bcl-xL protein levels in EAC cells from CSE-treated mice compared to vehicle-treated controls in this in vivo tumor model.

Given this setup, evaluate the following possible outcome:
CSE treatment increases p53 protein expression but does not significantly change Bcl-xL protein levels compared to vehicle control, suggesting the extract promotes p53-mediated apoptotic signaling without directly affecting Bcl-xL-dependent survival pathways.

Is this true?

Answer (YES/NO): NO